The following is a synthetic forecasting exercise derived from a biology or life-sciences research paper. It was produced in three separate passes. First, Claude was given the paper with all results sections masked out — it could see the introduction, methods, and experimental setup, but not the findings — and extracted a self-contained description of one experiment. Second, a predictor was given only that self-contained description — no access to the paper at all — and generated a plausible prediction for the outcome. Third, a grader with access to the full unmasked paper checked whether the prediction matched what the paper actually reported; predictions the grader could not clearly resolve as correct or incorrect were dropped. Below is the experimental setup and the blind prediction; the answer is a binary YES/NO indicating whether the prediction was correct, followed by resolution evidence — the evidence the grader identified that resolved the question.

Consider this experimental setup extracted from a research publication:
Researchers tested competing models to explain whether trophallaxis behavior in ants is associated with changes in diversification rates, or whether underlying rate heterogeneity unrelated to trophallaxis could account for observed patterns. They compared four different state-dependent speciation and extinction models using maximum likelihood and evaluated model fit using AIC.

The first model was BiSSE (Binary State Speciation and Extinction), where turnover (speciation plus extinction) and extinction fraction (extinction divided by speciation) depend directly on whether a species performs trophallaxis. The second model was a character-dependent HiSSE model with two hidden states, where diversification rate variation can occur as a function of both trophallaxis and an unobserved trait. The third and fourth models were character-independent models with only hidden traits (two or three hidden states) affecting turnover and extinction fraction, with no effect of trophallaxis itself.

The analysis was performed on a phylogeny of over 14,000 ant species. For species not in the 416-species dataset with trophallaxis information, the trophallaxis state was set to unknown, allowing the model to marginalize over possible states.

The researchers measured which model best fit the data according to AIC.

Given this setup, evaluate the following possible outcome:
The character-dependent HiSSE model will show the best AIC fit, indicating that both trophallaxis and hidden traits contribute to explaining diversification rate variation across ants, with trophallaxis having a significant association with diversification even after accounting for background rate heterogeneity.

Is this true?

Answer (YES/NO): NO